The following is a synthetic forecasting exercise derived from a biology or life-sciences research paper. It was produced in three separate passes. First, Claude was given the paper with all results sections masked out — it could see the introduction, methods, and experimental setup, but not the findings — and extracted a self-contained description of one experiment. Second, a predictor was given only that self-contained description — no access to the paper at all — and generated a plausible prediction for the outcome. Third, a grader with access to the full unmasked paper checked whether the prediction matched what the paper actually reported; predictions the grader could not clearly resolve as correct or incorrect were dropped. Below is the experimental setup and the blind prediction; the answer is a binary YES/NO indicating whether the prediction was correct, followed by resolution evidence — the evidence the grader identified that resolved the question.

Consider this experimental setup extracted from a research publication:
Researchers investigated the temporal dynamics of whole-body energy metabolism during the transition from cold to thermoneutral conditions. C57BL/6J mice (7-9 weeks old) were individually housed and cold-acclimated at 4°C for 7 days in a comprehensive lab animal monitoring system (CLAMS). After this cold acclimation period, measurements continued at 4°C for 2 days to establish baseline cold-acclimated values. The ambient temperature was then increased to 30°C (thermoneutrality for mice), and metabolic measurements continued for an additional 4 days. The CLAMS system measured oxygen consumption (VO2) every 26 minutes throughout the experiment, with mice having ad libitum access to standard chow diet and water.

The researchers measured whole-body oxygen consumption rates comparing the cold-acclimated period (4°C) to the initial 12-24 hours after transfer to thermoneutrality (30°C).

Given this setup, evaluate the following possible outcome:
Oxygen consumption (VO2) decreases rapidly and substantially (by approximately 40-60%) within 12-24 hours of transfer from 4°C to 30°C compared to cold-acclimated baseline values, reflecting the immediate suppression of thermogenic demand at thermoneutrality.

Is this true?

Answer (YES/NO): YES